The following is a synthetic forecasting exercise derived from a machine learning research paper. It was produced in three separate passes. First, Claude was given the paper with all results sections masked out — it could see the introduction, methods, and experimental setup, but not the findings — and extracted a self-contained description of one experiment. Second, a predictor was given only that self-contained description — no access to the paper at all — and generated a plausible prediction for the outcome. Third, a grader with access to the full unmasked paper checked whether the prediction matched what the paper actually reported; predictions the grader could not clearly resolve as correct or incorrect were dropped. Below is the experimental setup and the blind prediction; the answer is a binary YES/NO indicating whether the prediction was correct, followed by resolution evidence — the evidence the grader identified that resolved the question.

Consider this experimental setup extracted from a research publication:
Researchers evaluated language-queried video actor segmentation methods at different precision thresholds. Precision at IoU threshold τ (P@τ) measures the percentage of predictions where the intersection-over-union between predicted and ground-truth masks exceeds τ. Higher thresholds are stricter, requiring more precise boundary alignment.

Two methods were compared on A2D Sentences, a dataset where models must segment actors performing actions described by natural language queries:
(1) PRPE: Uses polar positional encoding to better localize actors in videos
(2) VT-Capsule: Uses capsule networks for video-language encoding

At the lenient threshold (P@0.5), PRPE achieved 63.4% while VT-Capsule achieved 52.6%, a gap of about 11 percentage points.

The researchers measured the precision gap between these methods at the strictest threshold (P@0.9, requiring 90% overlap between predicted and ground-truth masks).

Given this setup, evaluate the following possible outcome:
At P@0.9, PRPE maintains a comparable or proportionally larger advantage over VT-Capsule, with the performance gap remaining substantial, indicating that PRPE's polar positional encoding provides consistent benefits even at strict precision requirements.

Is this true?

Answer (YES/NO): NO